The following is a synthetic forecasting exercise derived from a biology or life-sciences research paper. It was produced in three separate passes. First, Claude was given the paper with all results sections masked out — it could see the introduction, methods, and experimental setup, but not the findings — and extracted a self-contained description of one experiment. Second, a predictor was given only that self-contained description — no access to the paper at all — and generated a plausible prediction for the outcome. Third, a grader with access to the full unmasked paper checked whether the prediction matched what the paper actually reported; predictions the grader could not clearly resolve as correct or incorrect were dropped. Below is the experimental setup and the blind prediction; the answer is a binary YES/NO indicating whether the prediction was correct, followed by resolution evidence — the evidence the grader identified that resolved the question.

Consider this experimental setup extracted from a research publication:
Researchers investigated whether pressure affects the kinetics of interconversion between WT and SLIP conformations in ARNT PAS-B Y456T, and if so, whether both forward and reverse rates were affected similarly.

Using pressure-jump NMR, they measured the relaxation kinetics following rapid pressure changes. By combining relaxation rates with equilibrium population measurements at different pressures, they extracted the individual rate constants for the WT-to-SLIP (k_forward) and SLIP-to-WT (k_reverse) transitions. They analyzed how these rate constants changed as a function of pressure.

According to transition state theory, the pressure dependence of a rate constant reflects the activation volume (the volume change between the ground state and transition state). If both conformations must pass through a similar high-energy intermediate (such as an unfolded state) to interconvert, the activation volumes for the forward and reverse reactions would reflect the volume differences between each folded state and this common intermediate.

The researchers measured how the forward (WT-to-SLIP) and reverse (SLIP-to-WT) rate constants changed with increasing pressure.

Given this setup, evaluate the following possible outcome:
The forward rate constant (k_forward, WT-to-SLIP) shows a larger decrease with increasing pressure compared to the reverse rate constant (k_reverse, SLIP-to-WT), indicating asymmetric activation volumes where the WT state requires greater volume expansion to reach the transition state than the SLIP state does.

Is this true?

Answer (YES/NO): NO